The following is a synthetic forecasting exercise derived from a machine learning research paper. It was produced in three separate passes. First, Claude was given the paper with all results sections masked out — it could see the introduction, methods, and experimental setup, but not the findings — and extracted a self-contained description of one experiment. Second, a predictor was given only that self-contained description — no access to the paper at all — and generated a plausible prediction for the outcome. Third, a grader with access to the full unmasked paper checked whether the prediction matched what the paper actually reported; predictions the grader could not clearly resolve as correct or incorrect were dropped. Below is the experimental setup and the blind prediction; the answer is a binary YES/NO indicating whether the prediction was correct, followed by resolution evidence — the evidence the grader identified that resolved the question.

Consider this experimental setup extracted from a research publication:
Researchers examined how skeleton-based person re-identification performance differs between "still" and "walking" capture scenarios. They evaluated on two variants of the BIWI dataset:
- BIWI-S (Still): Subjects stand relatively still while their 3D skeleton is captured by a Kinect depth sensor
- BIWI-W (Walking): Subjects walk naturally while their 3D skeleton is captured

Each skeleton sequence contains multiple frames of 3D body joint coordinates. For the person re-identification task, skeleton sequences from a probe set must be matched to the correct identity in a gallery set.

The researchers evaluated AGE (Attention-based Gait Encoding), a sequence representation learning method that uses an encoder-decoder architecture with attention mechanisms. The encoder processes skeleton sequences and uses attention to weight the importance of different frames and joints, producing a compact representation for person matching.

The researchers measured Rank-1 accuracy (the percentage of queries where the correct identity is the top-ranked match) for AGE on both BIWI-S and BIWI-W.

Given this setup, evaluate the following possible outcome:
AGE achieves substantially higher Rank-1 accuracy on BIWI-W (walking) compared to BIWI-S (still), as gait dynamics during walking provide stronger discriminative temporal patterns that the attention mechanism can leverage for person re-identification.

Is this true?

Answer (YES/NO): NO